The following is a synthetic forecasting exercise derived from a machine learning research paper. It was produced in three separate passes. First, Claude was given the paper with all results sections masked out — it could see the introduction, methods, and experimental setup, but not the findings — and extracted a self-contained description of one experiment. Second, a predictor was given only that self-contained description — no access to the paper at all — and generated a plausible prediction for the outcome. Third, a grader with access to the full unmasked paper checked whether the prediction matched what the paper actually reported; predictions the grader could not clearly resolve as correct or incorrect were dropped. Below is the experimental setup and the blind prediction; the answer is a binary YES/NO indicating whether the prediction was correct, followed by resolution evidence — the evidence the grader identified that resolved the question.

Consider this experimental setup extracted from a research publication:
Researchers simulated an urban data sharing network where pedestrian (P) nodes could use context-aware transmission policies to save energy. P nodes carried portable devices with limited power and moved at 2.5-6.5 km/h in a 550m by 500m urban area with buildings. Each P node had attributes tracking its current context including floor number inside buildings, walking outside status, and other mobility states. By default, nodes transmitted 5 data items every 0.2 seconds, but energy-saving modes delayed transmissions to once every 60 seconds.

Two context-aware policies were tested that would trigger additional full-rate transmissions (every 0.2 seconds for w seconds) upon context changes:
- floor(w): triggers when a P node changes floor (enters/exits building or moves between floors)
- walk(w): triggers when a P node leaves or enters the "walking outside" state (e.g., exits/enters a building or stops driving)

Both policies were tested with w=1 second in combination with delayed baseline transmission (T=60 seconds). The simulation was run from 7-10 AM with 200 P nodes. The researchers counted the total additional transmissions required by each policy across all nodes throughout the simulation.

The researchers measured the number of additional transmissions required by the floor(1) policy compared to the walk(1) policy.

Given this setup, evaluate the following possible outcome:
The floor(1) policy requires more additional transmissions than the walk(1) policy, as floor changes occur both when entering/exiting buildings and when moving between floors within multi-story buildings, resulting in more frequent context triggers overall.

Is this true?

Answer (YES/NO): YES